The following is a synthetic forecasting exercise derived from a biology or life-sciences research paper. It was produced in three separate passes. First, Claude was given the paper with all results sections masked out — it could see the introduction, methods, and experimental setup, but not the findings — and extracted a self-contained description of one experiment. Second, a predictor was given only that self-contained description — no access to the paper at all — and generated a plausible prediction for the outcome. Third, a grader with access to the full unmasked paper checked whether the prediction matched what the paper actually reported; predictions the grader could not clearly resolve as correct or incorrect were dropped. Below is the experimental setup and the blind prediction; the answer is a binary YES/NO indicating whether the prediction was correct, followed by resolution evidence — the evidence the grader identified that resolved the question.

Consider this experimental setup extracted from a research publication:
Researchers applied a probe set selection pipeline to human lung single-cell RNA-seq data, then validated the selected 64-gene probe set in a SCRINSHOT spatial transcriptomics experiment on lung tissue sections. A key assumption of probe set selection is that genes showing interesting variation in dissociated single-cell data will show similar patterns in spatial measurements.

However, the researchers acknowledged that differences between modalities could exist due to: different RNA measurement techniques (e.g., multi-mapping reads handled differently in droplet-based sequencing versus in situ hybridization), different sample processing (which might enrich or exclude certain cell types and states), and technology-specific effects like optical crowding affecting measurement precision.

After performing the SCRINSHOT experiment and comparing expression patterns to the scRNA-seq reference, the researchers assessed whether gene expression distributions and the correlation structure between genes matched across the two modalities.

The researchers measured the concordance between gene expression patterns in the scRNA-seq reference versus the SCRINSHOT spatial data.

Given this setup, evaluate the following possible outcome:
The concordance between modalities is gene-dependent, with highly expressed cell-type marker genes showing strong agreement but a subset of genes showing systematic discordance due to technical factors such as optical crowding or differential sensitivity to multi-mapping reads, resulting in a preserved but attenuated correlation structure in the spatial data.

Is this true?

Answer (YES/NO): NO